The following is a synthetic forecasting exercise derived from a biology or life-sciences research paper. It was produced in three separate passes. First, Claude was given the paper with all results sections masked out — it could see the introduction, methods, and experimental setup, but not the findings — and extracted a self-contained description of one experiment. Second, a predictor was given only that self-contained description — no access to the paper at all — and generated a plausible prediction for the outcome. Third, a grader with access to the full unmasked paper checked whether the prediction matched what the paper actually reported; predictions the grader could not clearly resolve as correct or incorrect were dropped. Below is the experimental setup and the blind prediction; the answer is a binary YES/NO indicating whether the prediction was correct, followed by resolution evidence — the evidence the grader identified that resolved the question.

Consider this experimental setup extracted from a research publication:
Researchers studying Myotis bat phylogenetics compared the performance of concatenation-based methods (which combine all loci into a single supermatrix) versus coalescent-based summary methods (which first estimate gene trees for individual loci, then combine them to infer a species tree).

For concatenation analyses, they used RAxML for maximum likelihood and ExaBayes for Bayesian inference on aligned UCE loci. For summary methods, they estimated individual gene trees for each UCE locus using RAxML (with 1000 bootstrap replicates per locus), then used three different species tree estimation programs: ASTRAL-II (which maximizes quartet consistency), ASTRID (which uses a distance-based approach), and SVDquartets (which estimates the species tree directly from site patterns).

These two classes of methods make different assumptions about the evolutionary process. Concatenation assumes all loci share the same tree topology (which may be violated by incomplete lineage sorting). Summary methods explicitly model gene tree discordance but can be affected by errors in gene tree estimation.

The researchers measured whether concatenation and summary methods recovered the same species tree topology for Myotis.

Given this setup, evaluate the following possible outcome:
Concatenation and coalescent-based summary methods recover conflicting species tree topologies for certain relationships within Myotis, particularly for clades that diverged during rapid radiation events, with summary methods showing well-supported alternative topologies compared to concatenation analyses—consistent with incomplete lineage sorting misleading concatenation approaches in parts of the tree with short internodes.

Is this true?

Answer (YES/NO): NO